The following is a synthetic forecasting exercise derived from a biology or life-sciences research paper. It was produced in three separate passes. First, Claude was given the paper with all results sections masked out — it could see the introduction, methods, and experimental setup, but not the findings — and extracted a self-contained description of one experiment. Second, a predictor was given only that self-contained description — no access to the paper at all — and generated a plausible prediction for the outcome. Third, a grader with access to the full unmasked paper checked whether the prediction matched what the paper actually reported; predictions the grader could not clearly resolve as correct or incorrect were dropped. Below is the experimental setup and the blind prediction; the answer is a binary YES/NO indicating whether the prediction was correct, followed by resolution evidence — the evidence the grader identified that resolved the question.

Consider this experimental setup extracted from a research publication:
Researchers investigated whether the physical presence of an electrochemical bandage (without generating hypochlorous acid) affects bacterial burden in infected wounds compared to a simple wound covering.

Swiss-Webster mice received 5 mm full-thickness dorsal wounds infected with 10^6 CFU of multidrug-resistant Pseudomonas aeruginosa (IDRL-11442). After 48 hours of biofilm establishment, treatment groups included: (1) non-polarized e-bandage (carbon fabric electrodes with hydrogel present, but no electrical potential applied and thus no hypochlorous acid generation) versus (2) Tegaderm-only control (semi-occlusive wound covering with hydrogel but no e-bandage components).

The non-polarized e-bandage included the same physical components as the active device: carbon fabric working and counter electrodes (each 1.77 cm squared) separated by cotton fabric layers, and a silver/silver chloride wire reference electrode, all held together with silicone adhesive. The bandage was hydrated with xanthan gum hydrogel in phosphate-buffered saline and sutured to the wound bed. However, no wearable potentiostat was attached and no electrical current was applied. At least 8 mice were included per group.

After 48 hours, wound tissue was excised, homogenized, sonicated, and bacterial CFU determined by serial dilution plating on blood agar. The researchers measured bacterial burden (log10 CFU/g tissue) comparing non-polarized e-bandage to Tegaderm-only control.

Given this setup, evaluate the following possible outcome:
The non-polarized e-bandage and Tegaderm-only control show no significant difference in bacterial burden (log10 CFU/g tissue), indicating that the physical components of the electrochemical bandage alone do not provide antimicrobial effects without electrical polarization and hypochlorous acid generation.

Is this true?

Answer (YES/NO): YES